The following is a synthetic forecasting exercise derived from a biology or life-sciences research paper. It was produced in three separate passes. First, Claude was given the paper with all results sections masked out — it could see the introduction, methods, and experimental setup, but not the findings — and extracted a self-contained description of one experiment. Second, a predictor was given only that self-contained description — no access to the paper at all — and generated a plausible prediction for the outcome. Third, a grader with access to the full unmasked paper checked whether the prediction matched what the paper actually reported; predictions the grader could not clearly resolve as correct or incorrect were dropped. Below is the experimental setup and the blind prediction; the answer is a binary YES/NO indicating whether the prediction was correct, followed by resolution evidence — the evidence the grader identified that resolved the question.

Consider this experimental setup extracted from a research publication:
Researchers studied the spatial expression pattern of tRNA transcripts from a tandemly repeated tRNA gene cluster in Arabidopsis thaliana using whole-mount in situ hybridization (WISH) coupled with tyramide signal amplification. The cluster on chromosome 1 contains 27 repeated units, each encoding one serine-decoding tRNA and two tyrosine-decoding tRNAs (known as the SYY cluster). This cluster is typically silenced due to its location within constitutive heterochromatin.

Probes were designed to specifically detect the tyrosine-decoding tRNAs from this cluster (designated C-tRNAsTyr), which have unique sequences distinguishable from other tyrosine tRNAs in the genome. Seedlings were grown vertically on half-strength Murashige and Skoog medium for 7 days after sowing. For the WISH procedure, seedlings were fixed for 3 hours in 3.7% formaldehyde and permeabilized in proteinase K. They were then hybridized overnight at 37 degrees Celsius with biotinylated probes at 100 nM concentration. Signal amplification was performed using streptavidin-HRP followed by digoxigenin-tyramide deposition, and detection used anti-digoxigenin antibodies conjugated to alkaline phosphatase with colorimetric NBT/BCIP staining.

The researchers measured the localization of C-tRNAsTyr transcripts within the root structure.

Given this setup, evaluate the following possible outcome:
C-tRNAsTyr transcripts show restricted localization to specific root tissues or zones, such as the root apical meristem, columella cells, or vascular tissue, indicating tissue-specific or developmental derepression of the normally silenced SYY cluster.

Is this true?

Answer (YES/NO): YES